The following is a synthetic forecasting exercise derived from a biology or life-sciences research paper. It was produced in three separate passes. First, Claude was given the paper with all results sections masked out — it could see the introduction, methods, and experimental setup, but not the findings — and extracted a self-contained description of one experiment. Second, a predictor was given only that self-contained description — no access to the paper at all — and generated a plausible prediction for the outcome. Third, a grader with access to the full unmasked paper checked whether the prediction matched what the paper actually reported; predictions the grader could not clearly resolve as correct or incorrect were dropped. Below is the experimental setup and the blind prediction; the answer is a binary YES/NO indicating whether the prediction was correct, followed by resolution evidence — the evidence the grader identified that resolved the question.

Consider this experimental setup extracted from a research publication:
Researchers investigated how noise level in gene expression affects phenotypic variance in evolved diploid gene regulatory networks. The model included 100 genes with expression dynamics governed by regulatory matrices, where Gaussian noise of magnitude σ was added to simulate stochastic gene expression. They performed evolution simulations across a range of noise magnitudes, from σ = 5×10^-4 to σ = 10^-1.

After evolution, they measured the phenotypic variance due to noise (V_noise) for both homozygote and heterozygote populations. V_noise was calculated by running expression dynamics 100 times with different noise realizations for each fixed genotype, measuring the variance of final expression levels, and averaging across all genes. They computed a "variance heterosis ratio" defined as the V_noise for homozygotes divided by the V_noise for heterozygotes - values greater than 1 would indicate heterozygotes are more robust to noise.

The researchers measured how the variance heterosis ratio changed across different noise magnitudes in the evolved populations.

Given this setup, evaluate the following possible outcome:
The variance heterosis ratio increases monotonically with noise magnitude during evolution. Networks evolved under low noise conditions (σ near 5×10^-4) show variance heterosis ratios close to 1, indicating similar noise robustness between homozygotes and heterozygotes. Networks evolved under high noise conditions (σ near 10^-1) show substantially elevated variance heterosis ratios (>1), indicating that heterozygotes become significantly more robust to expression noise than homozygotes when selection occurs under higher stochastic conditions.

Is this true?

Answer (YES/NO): NO